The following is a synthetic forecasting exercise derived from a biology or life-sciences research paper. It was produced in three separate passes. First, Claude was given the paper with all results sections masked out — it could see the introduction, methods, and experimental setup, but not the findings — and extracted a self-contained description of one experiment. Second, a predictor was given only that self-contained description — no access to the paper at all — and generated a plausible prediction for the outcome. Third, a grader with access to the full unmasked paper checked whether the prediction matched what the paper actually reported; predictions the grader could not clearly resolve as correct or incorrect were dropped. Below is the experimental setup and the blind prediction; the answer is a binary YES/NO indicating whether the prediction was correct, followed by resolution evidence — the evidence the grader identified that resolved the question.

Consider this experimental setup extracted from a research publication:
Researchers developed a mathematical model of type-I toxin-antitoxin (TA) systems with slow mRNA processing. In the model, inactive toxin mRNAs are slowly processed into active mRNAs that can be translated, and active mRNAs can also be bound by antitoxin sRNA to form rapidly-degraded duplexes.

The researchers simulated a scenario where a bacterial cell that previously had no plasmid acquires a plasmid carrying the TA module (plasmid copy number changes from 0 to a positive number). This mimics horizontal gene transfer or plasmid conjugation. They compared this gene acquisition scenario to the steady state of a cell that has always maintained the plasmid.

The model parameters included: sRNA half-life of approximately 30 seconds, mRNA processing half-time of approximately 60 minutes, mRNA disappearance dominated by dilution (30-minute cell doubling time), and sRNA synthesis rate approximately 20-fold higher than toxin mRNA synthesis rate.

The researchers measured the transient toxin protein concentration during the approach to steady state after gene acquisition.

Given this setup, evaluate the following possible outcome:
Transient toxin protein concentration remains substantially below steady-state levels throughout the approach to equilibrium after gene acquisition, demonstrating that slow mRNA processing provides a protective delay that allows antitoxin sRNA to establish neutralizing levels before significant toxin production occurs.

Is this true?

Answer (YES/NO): YES